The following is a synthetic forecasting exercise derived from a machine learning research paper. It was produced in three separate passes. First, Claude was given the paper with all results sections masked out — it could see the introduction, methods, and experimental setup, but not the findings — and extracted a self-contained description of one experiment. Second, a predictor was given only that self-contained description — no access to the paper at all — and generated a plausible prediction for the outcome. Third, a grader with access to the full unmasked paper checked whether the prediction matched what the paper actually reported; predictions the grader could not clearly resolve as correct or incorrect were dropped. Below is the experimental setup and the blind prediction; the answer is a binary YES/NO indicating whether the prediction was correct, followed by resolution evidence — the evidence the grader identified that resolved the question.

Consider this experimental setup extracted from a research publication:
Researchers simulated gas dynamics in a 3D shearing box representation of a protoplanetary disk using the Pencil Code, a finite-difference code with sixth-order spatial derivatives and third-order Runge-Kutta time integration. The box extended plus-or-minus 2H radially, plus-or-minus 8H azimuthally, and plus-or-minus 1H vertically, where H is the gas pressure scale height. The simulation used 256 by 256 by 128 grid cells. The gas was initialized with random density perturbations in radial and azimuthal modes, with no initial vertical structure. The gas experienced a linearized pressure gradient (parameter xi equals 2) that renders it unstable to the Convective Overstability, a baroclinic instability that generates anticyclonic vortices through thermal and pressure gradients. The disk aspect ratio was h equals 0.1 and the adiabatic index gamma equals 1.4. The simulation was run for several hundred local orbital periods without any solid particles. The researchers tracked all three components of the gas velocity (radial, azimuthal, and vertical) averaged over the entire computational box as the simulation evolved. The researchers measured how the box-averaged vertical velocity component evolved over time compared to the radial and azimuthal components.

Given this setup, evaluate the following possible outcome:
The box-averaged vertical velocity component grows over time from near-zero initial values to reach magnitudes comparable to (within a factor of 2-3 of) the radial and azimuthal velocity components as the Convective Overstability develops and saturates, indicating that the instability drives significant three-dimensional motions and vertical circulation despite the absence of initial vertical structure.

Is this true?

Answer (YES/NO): NO